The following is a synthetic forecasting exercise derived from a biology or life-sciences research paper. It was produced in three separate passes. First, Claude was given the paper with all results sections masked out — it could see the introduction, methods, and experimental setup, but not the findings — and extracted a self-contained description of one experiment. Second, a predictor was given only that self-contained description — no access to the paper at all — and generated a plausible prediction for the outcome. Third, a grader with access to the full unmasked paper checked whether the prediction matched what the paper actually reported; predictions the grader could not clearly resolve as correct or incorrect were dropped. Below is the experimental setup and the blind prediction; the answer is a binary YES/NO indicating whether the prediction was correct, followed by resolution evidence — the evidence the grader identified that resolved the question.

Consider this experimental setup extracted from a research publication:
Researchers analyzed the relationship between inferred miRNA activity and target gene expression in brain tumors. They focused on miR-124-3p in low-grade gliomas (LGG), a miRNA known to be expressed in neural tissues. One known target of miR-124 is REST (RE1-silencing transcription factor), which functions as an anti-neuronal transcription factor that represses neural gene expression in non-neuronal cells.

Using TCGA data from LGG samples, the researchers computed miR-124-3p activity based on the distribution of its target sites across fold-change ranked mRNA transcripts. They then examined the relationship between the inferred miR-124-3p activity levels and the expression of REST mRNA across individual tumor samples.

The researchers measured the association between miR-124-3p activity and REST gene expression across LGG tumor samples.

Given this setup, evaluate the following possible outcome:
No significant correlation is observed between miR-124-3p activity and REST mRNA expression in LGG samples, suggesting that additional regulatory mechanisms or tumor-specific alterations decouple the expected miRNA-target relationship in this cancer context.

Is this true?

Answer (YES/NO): NO